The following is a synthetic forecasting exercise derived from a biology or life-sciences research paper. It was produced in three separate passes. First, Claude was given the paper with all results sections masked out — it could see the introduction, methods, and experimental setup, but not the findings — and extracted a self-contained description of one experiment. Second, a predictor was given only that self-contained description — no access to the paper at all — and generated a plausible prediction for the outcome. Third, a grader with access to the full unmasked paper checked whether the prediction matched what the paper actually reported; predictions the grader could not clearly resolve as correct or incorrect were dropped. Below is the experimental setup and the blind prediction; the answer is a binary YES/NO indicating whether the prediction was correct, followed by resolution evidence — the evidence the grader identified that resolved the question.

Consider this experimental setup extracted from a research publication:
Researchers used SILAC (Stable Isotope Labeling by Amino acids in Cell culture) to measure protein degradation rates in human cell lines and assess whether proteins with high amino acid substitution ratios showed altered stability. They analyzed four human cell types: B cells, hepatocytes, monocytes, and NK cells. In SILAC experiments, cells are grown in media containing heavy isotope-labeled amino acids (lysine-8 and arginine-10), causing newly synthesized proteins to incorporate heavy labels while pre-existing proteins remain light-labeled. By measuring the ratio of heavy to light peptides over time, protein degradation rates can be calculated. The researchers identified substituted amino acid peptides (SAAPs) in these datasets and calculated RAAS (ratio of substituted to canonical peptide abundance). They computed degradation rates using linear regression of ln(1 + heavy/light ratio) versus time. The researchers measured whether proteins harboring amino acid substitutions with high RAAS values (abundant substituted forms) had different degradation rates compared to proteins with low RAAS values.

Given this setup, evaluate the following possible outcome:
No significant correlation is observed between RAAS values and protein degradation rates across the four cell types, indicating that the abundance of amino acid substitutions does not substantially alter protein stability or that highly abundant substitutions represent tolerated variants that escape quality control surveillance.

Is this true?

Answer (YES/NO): NO